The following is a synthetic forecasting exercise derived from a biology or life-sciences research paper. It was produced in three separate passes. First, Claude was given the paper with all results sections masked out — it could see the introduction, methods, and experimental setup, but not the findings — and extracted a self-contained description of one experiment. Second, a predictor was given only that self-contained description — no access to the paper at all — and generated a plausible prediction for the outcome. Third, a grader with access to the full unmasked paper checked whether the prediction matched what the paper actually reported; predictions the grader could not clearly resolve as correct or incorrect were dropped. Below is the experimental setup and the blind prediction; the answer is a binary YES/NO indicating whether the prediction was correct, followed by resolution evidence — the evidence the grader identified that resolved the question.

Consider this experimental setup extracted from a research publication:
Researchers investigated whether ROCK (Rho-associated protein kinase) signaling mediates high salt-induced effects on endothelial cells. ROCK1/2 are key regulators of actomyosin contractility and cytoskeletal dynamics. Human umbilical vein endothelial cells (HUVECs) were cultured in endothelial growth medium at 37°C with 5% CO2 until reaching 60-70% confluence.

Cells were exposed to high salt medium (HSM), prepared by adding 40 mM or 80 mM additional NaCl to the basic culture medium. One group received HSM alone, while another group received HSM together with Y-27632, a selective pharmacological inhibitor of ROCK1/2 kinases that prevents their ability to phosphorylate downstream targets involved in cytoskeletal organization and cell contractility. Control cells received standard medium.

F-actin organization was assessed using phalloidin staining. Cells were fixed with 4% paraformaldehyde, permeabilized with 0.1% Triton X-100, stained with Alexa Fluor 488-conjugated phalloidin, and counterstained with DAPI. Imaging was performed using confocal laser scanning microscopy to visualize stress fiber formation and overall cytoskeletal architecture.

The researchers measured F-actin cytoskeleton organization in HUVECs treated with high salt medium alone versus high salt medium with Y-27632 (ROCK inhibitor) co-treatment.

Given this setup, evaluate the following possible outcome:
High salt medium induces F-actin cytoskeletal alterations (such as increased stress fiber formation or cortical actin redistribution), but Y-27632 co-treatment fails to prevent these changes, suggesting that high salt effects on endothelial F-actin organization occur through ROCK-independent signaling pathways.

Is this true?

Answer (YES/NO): NO